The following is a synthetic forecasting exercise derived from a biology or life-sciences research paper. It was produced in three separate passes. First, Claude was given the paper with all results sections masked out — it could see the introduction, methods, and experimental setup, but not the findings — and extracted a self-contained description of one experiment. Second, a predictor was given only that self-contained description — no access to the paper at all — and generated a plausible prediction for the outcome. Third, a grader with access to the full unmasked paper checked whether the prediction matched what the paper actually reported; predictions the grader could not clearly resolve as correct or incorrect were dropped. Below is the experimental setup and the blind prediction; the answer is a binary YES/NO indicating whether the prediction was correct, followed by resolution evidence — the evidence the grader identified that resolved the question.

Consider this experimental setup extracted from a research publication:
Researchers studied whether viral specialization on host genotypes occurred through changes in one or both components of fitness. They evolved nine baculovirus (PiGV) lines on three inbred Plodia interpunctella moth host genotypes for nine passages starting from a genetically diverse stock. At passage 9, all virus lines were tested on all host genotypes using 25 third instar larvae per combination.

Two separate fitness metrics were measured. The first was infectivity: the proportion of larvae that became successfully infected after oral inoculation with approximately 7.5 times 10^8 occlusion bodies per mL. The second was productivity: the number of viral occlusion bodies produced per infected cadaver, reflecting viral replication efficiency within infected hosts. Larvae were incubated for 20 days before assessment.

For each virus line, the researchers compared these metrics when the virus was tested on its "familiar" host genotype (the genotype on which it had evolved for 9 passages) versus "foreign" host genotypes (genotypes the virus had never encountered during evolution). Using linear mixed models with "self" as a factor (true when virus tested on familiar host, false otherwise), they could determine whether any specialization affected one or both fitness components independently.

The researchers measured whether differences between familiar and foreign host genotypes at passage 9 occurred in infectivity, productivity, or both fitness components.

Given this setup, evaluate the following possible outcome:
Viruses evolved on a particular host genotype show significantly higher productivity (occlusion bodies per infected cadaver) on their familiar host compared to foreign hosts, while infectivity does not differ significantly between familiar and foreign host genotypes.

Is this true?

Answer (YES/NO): NO